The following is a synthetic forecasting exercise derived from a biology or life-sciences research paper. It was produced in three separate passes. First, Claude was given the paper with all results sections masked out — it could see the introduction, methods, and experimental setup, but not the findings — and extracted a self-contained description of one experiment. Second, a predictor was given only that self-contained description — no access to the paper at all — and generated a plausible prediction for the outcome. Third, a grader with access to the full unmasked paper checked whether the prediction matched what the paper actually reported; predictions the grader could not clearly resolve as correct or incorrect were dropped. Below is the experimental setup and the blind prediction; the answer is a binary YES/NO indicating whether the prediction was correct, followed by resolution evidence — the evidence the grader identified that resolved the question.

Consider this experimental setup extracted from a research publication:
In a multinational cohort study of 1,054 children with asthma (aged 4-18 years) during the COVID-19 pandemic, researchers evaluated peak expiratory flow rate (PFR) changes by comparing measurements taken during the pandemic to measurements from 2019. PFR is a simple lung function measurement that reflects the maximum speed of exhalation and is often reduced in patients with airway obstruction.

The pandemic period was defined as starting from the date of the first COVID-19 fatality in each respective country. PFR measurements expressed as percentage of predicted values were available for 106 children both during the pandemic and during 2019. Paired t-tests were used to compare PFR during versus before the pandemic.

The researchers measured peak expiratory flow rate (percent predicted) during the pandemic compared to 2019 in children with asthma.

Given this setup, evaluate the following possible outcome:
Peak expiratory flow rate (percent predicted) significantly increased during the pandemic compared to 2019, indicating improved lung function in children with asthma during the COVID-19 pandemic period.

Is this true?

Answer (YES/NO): YES